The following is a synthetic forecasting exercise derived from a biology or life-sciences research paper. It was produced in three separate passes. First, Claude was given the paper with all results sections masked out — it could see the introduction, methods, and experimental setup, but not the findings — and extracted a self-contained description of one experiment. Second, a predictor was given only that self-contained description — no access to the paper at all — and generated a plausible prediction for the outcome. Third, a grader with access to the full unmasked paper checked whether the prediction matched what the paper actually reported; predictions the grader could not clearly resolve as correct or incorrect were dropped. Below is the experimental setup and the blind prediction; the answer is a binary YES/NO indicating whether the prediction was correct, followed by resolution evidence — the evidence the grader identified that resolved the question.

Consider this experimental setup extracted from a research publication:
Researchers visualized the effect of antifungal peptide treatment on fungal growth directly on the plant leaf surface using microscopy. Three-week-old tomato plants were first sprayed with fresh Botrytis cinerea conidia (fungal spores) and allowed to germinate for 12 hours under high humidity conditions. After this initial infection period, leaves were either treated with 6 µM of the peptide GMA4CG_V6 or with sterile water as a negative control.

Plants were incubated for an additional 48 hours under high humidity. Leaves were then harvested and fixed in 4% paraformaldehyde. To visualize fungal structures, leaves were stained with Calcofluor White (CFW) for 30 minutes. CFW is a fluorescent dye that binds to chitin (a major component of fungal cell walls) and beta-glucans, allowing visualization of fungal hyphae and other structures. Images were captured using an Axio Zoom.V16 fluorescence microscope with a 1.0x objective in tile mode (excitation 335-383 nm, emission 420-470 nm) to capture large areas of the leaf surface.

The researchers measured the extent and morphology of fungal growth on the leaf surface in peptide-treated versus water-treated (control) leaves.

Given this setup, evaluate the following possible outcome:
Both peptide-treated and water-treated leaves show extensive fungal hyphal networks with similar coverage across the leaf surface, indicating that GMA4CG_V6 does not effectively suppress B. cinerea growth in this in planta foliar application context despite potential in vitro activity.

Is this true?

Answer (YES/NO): NO